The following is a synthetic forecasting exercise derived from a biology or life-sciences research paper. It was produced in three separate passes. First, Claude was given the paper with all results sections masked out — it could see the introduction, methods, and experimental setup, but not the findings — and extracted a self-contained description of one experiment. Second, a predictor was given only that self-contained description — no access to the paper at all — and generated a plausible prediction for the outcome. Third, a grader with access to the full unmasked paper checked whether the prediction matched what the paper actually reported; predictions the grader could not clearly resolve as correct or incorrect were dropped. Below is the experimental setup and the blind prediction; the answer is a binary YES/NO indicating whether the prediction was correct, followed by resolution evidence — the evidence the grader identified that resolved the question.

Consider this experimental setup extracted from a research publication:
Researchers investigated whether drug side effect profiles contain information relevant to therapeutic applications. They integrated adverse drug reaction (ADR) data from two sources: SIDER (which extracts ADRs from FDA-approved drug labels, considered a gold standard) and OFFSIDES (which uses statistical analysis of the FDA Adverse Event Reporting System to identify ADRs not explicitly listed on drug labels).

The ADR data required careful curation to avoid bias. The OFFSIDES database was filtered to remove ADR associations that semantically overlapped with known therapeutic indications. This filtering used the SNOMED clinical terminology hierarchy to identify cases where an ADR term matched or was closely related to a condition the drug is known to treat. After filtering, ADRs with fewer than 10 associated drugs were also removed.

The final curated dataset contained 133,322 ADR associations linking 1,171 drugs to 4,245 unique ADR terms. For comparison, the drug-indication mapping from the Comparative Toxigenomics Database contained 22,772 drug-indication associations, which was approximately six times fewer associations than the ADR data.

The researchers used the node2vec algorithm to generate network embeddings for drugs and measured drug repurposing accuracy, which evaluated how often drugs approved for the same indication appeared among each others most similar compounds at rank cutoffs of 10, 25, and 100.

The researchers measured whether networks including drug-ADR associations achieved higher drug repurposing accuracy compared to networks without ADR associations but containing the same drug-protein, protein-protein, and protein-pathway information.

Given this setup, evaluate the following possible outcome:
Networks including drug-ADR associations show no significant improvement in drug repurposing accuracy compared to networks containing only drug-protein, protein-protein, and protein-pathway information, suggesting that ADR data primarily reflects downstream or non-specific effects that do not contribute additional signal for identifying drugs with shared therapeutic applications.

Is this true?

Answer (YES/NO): NO